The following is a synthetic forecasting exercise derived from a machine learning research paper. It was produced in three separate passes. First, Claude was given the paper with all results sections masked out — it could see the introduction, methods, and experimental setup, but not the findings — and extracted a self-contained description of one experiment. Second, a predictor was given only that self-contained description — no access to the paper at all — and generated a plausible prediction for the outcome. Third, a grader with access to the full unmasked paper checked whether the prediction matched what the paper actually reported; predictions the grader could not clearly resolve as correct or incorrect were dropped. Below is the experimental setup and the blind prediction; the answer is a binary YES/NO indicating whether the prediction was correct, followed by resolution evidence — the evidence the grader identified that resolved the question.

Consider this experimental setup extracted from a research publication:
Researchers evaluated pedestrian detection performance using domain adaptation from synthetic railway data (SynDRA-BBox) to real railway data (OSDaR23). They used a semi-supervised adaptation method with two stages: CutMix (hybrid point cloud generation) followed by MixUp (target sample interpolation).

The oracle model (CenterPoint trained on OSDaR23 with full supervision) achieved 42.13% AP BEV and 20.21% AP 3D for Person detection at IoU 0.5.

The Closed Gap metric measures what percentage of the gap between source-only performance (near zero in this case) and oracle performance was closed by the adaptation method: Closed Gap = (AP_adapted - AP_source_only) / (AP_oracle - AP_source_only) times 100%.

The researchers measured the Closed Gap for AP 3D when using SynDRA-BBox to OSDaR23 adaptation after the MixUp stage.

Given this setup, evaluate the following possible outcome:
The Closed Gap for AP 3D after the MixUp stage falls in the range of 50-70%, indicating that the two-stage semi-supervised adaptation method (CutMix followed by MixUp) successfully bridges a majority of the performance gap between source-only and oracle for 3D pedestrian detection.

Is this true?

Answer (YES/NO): NO